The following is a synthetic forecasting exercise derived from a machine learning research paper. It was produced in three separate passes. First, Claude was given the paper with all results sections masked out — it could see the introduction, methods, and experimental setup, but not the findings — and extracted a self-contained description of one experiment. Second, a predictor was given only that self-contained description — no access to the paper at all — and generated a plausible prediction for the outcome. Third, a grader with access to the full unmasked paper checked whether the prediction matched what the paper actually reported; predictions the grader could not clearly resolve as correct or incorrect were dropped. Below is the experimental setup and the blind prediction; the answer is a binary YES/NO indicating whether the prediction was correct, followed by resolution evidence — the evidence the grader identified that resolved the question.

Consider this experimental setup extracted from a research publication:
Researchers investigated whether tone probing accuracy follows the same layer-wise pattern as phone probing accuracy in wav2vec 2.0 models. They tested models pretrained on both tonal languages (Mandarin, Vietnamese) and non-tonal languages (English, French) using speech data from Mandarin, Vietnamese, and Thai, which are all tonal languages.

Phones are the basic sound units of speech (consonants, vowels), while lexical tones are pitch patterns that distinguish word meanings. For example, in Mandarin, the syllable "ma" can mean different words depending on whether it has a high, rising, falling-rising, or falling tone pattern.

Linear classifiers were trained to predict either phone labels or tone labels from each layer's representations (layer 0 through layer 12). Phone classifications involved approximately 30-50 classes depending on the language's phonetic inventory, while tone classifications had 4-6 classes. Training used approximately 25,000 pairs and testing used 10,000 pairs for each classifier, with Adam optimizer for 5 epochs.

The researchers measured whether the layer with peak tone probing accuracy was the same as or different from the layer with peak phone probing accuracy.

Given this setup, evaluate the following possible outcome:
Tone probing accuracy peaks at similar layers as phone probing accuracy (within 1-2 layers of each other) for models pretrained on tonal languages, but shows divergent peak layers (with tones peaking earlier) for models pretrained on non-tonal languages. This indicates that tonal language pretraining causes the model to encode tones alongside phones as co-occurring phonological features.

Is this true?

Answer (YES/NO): NO